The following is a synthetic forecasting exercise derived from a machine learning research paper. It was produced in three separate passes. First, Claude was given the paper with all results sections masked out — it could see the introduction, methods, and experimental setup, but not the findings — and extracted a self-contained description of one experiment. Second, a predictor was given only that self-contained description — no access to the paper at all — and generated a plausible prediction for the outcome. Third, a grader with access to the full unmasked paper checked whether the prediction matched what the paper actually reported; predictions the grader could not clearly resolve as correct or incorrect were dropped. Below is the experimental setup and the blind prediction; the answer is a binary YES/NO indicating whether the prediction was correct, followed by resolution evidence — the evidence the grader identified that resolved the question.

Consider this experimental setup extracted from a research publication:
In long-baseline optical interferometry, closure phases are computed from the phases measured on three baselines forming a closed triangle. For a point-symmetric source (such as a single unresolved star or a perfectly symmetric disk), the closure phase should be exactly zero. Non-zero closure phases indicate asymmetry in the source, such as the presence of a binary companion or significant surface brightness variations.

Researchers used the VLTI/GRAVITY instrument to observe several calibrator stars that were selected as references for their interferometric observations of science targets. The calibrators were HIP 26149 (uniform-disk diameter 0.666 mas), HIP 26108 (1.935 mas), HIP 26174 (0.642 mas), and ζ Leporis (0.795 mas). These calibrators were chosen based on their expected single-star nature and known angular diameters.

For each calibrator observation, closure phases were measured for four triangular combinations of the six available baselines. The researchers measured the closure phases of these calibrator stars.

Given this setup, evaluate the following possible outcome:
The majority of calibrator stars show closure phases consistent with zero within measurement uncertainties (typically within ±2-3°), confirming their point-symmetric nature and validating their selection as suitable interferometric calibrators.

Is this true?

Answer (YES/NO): YES